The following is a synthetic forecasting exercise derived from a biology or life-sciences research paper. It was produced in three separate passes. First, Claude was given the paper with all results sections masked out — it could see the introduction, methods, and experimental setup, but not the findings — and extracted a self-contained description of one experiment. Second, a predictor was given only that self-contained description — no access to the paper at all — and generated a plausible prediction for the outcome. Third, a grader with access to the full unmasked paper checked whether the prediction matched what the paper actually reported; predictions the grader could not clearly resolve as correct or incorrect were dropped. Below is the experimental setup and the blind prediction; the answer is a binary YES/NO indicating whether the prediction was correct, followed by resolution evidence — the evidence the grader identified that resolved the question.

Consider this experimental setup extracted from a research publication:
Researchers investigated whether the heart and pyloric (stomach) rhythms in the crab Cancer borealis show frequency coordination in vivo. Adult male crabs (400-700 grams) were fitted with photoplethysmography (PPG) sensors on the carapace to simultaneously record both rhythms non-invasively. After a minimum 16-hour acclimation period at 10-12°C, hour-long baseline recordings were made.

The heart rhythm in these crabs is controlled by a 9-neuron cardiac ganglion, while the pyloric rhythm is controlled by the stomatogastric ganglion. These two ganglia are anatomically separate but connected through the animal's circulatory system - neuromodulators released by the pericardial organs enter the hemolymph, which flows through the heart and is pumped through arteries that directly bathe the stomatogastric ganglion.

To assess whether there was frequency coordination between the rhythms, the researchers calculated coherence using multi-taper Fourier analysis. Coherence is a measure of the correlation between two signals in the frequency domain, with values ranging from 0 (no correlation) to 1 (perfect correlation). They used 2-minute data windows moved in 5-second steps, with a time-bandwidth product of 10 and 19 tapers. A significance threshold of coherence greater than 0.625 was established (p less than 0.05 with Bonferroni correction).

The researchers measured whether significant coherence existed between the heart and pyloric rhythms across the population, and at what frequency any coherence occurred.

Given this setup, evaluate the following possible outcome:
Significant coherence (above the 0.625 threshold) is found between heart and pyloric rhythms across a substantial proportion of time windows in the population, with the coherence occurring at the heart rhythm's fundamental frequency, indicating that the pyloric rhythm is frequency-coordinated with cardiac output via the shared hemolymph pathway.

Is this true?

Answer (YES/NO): YES